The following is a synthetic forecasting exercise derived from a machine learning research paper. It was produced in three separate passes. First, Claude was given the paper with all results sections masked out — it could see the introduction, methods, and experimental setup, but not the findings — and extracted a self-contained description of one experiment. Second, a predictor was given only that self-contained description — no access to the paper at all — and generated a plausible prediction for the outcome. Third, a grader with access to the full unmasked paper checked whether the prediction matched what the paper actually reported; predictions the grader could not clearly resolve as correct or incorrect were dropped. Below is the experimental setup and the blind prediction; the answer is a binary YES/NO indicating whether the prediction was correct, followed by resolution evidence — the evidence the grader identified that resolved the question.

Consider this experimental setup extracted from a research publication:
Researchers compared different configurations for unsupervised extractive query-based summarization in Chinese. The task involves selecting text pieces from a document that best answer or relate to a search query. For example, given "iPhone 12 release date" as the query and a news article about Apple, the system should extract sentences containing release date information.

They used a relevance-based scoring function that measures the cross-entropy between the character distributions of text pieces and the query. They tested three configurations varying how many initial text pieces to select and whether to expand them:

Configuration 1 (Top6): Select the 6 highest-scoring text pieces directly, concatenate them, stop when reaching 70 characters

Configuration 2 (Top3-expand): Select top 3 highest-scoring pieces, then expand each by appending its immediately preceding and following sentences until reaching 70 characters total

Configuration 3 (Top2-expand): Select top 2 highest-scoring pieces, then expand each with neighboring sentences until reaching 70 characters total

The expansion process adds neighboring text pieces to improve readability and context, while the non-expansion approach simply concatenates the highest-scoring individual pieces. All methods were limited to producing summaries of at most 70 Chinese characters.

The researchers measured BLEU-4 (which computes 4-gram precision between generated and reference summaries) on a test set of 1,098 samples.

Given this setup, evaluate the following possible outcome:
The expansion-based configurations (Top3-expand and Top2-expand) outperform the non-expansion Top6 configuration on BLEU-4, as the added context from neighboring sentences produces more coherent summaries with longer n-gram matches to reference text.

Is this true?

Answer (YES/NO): YES